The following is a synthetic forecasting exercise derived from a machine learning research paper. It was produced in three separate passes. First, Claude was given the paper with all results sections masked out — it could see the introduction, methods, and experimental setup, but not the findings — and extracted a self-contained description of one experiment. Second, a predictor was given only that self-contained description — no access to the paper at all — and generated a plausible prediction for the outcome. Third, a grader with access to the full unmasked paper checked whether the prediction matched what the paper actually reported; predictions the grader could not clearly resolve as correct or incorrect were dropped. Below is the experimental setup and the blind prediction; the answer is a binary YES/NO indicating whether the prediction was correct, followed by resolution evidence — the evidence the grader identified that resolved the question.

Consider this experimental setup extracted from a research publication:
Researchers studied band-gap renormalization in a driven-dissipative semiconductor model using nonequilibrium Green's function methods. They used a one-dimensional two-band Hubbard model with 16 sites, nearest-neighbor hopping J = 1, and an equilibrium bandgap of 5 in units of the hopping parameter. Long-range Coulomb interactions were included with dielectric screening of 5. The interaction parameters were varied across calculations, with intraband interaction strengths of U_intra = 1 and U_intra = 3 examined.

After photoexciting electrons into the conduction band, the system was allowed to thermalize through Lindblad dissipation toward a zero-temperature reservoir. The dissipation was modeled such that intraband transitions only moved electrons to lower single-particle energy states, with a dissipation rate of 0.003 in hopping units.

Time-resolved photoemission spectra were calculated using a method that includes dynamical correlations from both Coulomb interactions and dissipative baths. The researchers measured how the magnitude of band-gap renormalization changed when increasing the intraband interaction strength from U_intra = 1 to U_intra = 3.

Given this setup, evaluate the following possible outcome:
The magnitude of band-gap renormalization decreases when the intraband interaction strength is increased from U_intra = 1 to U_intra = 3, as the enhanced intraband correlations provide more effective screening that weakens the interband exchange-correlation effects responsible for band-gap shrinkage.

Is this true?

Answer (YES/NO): NO